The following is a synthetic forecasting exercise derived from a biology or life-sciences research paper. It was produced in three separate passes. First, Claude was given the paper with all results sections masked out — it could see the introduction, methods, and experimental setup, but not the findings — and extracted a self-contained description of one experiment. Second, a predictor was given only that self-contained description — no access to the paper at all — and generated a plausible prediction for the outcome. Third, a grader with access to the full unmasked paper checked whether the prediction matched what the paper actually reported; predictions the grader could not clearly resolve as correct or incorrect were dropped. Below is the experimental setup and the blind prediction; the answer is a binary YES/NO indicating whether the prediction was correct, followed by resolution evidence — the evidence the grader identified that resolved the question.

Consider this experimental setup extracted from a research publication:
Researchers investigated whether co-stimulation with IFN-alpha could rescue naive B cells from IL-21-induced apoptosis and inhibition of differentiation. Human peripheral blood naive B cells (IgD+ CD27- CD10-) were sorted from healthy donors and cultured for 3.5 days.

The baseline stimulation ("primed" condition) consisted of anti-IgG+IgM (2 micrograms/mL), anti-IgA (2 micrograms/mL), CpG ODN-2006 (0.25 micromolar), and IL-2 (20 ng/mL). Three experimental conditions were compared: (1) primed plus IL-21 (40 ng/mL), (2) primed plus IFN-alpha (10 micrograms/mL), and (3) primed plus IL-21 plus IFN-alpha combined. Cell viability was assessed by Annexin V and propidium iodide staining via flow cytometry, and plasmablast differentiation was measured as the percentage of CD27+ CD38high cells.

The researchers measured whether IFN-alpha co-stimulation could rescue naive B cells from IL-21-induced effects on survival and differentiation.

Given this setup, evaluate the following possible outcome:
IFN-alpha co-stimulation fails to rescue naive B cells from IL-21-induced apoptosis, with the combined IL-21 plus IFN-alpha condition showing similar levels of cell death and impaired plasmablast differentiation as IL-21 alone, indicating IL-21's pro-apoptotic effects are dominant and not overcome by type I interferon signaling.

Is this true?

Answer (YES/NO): NO